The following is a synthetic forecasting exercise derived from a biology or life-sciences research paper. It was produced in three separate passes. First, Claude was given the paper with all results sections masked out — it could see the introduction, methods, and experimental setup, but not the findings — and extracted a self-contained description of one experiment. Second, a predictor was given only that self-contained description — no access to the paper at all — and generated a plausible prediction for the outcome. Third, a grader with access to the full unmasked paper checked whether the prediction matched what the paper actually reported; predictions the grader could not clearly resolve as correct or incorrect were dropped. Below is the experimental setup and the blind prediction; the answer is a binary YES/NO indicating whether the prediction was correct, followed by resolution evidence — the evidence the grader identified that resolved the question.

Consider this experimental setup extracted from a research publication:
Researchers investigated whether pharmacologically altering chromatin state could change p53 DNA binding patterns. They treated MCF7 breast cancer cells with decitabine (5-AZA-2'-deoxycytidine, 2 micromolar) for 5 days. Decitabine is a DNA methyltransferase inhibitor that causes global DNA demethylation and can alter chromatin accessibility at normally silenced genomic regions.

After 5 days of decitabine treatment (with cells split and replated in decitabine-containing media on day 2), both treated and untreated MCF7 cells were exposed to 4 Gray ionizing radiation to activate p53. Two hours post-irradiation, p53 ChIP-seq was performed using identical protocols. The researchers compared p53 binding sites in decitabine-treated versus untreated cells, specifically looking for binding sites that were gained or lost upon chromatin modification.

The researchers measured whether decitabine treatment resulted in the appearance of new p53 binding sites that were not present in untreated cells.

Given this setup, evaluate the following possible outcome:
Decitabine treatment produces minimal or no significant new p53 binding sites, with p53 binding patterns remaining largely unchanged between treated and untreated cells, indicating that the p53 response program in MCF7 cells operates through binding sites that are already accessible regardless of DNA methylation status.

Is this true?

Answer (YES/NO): YES